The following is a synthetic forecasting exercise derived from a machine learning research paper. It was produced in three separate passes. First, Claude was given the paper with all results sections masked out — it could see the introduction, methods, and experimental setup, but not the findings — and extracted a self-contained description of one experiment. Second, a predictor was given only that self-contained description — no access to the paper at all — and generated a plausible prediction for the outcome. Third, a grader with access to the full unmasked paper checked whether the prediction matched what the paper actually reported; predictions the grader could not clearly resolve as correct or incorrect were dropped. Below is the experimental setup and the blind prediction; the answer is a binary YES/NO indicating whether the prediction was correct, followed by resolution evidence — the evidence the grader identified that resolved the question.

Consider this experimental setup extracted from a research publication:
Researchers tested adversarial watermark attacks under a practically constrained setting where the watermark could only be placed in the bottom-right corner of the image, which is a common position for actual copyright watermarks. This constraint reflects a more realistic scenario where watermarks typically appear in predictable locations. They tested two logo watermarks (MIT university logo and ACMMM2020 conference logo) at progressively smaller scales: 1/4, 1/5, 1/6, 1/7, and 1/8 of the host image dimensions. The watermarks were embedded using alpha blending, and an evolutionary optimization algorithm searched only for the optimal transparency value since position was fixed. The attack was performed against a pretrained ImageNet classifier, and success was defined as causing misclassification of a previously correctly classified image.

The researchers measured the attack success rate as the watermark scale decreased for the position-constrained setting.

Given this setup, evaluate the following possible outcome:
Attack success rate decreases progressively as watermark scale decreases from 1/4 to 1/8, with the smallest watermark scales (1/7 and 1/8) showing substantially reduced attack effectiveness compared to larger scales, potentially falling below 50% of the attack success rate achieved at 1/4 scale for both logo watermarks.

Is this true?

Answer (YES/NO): NO